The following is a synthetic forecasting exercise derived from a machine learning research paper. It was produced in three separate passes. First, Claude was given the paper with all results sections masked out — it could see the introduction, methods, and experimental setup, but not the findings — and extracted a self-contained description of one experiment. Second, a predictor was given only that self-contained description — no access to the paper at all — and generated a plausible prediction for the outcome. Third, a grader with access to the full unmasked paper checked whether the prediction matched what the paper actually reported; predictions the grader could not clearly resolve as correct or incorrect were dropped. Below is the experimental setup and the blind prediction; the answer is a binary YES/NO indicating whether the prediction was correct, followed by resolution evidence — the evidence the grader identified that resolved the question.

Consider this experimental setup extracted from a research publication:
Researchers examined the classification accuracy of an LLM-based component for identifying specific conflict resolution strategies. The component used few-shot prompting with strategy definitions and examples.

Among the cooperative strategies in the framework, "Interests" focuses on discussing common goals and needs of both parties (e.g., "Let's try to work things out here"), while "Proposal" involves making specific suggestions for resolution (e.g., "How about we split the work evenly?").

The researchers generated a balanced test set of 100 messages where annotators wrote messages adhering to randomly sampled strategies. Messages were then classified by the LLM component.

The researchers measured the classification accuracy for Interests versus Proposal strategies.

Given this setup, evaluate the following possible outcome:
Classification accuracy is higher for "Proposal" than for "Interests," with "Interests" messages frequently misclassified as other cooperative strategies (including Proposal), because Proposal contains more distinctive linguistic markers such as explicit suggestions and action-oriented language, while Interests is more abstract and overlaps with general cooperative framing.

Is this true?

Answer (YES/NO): NO